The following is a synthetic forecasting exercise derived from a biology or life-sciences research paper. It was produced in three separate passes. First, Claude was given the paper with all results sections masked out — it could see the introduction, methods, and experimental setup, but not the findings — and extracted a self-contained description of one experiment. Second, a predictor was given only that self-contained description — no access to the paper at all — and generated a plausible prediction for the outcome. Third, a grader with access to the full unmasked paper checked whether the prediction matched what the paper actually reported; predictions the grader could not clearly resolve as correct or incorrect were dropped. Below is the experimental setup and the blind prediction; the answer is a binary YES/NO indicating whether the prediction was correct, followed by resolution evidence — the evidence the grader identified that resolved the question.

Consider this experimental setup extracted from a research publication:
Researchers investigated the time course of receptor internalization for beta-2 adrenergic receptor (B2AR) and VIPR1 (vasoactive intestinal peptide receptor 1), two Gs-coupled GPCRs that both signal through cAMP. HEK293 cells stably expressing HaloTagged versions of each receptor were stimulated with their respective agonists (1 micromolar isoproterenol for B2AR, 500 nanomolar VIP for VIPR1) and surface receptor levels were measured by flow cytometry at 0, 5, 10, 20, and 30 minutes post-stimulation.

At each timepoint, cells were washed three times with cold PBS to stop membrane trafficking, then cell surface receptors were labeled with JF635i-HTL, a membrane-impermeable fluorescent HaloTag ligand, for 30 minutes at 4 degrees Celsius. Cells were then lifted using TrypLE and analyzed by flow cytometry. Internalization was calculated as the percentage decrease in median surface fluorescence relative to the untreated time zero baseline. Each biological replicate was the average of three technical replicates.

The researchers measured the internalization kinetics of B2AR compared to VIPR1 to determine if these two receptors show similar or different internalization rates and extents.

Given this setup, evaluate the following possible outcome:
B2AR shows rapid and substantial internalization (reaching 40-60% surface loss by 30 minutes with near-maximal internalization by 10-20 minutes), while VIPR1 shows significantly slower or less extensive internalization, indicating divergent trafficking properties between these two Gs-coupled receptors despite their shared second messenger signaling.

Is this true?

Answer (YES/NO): NO